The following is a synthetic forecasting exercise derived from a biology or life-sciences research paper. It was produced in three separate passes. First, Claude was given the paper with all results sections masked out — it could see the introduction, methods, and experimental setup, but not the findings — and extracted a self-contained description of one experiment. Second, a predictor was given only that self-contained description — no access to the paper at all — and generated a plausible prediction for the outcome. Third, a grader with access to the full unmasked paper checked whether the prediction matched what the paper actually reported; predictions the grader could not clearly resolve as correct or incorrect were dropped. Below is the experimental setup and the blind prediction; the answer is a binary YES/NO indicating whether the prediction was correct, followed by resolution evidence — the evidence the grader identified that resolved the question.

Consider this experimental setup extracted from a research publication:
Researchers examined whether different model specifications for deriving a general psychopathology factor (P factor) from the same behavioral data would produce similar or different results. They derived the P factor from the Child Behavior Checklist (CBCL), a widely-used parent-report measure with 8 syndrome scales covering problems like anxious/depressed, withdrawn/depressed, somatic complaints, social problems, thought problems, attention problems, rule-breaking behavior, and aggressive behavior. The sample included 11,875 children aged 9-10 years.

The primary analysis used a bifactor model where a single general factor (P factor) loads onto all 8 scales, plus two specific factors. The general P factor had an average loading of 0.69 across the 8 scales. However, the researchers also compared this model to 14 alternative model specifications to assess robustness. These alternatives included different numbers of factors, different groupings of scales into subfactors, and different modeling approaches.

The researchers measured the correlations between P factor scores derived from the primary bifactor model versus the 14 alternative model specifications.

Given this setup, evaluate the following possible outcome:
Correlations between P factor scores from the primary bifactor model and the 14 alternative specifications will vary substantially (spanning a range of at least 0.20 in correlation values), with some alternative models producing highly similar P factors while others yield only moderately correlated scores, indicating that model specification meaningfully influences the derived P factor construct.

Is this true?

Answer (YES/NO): NO